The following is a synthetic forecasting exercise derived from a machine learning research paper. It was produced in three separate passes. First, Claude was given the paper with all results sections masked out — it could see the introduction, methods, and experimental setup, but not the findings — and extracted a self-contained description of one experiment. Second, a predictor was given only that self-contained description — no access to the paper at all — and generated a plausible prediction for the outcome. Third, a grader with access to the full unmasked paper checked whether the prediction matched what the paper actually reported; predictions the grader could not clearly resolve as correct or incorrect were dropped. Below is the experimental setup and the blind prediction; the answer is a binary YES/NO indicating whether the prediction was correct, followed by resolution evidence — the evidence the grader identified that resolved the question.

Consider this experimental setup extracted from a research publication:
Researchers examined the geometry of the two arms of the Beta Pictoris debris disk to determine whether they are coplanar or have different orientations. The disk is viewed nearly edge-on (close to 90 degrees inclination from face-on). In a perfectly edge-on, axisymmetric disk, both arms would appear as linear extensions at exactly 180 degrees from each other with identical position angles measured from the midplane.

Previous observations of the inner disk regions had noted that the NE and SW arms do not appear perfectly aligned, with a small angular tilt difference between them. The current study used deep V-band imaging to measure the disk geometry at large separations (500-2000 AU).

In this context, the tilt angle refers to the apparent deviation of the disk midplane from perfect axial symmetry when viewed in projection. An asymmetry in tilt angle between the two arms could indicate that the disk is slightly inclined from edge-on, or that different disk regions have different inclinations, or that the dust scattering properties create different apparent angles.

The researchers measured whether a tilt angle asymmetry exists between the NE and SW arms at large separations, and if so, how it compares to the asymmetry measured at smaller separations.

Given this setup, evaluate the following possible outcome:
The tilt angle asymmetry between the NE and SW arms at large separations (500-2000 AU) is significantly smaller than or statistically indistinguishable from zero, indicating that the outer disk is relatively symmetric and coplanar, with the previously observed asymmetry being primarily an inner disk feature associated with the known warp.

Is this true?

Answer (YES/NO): NO